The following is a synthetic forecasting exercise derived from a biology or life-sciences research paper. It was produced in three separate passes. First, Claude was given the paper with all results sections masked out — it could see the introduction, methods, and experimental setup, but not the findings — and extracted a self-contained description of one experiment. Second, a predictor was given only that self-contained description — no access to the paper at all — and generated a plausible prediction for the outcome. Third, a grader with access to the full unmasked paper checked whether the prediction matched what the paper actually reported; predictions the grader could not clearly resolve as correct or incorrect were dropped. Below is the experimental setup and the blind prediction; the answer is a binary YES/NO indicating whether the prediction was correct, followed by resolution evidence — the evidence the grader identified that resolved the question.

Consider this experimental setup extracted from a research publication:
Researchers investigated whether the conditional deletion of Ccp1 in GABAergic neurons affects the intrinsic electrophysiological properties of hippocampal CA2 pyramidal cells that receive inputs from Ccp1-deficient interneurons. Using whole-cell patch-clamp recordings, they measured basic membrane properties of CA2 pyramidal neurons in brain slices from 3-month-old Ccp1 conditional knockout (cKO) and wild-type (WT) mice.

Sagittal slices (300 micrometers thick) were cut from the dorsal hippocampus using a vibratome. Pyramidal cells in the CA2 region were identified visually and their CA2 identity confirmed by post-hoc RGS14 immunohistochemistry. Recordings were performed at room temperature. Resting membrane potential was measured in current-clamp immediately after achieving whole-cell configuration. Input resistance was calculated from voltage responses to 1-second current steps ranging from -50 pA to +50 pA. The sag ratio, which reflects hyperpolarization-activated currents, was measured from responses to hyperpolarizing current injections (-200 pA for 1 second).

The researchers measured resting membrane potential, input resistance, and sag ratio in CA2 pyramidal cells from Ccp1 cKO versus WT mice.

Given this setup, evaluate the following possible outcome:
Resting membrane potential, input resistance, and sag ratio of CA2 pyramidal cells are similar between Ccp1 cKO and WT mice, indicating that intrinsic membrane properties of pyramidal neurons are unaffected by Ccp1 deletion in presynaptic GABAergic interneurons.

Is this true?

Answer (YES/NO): YES